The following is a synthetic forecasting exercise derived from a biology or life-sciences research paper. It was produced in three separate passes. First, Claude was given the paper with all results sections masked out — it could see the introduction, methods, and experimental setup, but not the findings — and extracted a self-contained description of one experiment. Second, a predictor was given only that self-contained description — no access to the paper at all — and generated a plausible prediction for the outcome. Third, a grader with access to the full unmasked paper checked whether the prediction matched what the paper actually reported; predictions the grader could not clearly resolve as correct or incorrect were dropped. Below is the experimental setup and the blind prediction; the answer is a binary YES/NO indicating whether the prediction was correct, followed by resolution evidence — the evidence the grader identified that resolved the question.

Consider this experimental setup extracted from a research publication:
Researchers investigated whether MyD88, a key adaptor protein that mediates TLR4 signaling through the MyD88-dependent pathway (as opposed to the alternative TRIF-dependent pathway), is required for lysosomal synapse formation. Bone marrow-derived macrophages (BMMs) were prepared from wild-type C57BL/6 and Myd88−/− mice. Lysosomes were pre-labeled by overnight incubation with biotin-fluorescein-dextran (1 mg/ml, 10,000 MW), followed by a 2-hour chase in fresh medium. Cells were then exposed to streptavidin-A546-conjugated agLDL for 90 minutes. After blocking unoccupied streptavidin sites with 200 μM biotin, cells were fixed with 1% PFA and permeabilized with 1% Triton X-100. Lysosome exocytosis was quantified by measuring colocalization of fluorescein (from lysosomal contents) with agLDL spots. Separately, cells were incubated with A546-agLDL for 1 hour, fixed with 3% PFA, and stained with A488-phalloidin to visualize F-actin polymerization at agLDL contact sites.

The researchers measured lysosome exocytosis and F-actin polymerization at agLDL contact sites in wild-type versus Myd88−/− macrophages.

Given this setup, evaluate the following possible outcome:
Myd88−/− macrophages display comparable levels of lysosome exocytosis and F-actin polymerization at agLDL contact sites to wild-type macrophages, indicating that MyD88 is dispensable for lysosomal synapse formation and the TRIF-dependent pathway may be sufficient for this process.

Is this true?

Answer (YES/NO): NO